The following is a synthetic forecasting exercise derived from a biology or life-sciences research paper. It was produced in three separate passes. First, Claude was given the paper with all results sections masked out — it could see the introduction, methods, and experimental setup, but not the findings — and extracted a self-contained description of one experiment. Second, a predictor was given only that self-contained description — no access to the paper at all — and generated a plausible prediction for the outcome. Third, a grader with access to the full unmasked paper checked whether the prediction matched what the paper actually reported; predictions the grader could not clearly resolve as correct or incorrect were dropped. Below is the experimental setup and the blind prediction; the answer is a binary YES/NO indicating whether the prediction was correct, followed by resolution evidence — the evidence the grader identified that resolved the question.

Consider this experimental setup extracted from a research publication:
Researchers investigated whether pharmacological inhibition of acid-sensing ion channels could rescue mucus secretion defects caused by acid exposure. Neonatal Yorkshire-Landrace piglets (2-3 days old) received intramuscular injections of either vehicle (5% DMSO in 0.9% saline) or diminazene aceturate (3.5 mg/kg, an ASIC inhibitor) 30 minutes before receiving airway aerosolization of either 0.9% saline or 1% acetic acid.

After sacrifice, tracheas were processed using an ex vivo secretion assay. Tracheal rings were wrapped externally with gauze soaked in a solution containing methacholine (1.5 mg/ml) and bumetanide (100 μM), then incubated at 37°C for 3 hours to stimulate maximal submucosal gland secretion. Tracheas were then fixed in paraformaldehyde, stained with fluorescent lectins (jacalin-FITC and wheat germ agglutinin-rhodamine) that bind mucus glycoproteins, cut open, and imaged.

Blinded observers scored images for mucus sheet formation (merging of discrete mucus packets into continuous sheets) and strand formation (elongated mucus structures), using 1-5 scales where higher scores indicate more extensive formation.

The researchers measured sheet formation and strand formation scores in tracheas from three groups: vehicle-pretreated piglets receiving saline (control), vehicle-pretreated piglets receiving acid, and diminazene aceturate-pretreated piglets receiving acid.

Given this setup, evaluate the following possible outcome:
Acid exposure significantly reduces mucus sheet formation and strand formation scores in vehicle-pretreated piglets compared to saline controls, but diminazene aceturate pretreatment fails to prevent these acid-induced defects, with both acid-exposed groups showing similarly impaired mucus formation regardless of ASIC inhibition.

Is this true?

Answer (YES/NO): NO